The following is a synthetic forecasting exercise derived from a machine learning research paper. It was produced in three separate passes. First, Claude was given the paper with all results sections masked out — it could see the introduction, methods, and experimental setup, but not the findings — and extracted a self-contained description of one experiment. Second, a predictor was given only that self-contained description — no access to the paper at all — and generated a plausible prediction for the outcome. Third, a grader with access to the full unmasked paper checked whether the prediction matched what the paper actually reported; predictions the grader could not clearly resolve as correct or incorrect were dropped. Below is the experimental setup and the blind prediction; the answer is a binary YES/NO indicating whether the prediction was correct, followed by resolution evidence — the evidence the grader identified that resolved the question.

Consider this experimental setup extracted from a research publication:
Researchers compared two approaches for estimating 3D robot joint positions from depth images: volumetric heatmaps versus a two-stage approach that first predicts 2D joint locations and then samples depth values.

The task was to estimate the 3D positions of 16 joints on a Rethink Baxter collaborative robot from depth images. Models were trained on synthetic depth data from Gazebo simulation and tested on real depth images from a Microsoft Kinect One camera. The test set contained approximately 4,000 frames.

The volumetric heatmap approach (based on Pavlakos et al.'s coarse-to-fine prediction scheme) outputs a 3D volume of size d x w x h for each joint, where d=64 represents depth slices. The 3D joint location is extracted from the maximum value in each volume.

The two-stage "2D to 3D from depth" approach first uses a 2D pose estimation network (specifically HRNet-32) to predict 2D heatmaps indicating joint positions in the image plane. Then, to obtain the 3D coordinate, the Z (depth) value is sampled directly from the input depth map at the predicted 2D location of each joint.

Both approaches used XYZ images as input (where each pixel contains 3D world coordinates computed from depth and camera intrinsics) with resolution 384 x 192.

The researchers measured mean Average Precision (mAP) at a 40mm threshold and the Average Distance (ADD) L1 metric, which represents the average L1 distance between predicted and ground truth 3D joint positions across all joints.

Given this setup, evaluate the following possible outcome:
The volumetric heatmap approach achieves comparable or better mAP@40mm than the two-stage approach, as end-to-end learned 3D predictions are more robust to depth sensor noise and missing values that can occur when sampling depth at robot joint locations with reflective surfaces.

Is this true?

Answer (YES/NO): YES